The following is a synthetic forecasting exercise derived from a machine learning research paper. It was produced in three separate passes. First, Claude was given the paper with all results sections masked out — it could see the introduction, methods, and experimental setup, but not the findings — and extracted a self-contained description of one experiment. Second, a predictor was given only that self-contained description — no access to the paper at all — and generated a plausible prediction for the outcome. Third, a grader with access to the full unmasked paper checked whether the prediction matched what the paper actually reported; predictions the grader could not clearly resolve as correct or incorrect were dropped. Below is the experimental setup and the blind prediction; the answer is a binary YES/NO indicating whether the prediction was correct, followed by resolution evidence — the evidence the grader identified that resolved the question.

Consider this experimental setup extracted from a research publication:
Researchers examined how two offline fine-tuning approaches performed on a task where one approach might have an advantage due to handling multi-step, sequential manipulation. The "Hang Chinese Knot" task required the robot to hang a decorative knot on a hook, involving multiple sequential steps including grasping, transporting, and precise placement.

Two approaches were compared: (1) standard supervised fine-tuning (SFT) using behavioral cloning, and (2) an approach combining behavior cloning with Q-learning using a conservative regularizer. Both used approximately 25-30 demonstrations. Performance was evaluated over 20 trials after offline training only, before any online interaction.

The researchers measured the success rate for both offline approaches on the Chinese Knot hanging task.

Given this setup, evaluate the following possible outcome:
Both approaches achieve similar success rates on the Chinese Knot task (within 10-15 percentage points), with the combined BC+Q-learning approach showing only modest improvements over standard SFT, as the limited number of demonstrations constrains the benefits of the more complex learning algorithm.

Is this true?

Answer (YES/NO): NO